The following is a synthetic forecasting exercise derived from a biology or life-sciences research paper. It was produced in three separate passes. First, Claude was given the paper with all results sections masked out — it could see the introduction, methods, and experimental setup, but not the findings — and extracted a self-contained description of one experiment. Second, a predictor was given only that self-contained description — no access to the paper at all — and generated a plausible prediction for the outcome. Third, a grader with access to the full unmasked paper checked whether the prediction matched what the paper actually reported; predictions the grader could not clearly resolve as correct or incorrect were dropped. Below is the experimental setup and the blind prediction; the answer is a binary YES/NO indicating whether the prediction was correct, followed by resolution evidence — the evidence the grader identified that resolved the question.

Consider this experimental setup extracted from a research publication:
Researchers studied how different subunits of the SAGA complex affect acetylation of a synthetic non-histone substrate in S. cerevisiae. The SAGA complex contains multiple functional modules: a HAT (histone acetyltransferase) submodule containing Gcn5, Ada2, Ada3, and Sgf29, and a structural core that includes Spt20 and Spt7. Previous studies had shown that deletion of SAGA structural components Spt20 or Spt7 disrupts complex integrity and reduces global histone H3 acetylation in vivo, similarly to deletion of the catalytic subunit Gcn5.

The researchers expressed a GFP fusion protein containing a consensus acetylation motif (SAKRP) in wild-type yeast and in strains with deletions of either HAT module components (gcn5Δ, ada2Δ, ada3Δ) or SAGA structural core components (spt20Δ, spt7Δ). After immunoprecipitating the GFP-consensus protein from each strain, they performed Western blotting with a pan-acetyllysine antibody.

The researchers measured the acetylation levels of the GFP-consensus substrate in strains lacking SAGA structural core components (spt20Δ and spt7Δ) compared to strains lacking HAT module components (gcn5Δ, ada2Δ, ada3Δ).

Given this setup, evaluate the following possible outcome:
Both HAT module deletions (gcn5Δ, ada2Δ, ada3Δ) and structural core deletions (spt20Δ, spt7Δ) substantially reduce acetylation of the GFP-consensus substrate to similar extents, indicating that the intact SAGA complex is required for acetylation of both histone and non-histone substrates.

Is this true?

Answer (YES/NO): NO